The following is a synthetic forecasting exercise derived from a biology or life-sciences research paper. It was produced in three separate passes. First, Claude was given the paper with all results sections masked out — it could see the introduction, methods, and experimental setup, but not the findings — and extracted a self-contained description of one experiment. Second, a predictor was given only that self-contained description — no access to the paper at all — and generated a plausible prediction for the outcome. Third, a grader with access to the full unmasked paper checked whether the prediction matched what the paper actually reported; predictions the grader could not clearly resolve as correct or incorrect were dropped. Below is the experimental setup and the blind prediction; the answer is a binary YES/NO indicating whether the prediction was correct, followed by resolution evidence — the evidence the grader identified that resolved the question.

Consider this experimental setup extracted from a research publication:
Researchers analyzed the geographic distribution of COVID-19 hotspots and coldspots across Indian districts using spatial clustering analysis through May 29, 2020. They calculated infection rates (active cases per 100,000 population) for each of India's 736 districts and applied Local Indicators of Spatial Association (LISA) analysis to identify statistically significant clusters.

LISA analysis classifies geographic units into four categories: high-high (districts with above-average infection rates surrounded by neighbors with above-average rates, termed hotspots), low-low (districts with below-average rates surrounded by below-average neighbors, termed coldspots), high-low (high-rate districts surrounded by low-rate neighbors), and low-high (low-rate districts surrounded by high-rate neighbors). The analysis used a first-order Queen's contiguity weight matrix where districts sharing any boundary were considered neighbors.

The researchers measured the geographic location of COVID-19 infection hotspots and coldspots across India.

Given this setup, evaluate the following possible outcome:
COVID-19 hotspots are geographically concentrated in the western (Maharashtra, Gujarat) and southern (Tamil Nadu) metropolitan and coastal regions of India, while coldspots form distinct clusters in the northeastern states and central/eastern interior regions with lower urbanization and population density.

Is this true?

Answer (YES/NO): NO